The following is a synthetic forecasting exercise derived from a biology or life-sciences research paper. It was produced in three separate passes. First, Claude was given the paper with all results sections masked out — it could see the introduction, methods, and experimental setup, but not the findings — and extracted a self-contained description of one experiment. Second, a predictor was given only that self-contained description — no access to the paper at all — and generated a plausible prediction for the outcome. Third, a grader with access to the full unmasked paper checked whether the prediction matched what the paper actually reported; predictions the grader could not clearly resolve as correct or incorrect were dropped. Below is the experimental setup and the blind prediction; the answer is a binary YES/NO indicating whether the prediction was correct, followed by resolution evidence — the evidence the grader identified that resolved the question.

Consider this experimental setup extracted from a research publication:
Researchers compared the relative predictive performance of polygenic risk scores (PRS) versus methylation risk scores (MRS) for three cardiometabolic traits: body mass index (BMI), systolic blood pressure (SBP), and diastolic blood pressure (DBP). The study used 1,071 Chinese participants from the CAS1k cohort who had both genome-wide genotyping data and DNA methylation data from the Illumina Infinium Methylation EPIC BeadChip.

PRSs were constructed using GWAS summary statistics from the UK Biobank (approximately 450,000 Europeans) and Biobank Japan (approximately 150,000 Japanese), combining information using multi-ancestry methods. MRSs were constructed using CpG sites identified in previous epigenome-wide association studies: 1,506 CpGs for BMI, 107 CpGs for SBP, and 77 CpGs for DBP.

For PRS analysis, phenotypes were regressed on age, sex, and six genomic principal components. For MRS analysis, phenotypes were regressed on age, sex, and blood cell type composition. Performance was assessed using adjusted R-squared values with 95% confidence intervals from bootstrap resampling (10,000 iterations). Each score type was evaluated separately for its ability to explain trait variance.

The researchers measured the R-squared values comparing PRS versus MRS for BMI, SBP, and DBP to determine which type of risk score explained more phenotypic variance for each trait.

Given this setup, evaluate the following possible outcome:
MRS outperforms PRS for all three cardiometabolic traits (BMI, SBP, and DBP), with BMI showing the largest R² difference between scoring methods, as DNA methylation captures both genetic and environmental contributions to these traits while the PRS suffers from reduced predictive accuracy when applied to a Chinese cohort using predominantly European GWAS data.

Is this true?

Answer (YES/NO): NO